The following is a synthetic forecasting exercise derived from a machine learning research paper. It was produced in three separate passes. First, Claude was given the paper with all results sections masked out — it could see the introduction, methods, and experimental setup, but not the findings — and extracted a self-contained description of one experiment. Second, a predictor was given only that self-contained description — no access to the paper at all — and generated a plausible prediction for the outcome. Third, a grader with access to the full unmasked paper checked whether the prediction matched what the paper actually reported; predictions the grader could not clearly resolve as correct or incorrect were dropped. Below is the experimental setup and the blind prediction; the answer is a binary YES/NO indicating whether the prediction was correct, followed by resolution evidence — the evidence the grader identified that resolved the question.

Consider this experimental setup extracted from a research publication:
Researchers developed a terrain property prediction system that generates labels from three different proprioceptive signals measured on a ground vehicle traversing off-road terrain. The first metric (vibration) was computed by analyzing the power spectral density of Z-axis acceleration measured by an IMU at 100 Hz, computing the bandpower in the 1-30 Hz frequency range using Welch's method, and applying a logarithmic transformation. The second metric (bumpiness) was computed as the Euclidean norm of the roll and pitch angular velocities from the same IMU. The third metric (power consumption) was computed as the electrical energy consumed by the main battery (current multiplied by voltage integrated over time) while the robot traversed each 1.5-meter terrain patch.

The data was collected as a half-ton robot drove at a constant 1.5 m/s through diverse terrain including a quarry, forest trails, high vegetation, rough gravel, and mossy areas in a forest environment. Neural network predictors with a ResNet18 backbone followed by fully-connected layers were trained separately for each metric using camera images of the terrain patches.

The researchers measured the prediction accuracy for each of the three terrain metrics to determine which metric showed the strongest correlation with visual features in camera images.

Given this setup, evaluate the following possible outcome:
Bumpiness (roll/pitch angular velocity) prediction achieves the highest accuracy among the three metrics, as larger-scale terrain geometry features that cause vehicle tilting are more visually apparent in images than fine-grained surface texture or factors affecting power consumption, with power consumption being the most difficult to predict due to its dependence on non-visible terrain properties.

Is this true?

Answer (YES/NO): NO